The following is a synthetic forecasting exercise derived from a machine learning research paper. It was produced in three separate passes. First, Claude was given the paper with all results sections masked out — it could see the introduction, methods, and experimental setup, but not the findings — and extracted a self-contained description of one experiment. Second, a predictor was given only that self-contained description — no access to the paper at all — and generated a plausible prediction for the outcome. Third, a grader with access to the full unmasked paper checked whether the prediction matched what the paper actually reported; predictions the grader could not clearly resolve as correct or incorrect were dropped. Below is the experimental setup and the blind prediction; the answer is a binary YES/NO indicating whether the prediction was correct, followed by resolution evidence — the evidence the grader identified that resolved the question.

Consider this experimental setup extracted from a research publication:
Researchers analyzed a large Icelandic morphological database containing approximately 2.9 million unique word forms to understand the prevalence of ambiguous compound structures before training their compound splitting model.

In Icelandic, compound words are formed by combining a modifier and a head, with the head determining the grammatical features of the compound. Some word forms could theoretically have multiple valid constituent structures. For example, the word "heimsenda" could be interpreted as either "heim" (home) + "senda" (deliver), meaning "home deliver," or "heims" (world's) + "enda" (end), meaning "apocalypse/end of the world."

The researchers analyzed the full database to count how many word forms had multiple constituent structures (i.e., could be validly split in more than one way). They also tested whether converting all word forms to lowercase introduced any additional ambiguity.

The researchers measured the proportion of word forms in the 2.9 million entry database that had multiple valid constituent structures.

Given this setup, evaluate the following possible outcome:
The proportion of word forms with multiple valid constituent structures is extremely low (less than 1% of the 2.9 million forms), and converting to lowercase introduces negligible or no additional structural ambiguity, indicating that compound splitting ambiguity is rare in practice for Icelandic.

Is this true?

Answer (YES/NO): YES